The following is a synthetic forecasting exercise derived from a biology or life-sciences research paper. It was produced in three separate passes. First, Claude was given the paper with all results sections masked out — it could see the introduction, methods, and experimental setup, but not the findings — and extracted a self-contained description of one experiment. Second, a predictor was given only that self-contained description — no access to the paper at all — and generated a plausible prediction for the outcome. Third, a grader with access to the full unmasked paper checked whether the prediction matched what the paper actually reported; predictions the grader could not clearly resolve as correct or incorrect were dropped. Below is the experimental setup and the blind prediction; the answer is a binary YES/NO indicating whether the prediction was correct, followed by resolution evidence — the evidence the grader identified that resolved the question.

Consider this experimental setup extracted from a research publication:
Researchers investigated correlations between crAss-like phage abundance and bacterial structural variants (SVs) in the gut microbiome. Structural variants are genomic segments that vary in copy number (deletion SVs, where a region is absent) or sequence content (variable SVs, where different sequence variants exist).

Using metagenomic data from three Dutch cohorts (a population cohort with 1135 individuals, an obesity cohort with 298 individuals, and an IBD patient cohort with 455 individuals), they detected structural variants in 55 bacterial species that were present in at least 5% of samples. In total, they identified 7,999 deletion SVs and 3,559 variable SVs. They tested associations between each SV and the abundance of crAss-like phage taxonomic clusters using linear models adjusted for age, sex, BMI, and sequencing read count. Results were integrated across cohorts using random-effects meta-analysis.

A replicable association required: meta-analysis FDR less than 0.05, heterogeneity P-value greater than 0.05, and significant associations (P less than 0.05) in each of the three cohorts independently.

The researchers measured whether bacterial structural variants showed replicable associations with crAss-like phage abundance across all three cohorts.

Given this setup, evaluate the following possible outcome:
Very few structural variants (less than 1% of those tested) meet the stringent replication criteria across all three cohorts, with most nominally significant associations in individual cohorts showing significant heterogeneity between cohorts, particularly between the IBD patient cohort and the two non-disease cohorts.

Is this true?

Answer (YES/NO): NO